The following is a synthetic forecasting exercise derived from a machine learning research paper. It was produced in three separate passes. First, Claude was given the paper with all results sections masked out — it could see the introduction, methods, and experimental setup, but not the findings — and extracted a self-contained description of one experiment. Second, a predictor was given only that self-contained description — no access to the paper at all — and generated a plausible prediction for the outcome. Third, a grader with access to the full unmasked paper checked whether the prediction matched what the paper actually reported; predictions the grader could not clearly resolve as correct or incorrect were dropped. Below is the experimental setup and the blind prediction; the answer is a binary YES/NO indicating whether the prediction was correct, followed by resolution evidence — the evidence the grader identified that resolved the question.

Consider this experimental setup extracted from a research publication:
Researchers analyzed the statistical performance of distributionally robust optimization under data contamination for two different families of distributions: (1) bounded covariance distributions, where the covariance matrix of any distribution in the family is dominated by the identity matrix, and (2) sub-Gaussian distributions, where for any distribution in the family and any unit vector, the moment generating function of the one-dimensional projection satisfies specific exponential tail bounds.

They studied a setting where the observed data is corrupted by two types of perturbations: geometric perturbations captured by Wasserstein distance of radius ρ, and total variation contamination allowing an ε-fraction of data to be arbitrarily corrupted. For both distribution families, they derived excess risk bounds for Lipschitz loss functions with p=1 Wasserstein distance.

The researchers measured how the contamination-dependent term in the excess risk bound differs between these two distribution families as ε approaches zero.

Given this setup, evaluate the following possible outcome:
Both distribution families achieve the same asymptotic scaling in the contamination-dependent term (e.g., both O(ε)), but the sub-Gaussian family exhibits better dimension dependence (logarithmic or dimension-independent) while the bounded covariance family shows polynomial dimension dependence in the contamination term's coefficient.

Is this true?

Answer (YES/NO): NO